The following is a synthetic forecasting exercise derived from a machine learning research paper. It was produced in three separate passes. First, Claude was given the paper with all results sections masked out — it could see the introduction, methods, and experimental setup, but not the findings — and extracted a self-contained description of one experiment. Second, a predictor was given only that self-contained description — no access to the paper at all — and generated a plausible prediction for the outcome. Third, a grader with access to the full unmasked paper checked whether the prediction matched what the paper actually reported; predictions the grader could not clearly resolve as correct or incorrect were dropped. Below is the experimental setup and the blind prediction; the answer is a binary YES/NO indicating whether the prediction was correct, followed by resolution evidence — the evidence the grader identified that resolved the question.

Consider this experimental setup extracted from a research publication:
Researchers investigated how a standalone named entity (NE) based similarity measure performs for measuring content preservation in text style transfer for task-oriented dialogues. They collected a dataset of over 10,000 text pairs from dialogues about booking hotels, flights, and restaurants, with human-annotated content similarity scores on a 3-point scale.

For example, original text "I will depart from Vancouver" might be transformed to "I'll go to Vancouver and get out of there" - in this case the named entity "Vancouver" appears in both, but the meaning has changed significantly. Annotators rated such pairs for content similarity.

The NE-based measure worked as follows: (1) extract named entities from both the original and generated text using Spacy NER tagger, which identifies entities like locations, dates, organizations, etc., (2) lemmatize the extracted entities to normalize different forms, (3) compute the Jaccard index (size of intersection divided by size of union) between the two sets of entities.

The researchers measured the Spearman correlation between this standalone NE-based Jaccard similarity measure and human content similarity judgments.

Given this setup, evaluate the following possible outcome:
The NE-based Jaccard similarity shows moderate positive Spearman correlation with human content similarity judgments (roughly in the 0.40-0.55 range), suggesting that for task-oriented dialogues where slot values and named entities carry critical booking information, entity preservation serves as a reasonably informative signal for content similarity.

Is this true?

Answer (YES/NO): NO